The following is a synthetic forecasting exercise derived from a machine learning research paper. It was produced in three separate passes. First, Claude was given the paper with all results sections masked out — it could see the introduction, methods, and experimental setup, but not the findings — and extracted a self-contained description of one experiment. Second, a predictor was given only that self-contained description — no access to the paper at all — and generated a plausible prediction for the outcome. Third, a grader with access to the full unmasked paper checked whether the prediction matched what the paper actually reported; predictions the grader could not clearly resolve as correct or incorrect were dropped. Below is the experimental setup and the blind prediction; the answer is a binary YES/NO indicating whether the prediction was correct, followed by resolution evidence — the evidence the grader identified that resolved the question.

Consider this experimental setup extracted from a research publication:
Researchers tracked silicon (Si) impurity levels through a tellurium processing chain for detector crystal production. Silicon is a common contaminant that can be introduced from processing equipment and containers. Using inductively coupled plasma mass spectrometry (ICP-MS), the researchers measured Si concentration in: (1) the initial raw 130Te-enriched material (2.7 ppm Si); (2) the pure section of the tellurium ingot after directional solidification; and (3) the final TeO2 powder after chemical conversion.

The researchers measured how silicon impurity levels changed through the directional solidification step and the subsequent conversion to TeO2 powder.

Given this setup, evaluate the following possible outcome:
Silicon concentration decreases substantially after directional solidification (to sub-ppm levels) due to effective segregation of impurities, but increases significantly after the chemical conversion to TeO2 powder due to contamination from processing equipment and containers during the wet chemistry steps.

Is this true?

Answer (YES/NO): NO